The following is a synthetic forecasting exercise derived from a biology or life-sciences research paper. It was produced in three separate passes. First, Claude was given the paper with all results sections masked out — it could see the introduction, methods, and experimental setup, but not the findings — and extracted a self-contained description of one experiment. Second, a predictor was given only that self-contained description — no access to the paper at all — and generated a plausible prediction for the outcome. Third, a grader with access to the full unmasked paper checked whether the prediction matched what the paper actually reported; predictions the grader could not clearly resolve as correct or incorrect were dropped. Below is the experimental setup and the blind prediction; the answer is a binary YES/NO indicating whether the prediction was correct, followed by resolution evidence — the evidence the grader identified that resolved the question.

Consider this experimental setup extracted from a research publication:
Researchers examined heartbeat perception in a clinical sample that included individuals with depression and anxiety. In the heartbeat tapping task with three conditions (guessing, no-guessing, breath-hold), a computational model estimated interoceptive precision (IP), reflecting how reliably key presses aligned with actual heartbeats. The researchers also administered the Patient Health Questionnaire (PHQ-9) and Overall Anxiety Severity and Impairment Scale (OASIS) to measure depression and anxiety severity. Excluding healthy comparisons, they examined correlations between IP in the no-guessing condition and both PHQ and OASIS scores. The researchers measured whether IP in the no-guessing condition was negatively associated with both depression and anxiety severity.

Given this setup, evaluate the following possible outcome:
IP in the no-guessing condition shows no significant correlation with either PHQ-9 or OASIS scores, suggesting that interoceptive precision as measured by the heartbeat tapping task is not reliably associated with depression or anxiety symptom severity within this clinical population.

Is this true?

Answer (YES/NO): YES